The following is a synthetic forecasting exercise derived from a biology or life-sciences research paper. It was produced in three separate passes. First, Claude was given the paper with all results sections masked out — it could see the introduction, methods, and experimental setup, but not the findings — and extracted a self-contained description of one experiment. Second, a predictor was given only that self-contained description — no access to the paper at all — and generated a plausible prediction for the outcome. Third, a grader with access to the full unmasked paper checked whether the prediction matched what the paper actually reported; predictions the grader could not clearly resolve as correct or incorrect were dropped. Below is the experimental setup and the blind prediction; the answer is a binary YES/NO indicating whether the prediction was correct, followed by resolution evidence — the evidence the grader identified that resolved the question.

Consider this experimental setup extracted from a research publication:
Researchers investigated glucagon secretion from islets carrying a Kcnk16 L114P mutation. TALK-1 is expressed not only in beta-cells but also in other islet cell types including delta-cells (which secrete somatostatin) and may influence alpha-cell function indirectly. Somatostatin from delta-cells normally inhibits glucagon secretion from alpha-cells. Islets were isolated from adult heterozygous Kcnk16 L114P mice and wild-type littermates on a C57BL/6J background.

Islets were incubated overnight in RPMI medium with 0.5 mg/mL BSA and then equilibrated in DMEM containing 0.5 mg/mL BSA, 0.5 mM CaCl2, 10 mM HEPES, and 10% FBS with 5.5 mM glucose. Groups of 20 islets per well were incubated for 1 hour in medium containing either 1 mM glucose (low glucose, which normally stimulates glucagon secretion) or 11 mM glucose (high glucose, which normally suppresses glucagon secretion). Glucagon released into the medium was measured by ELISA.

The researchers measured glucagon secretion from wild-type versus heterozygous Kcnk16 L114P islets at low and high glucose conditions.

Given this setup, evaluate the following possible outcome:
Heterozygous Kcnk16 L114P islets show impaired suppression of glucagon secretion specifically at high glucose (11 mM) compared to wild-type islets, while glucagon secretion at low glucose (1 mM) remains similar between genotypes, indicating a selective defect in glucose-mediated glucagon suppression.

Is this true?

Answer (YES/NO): NO